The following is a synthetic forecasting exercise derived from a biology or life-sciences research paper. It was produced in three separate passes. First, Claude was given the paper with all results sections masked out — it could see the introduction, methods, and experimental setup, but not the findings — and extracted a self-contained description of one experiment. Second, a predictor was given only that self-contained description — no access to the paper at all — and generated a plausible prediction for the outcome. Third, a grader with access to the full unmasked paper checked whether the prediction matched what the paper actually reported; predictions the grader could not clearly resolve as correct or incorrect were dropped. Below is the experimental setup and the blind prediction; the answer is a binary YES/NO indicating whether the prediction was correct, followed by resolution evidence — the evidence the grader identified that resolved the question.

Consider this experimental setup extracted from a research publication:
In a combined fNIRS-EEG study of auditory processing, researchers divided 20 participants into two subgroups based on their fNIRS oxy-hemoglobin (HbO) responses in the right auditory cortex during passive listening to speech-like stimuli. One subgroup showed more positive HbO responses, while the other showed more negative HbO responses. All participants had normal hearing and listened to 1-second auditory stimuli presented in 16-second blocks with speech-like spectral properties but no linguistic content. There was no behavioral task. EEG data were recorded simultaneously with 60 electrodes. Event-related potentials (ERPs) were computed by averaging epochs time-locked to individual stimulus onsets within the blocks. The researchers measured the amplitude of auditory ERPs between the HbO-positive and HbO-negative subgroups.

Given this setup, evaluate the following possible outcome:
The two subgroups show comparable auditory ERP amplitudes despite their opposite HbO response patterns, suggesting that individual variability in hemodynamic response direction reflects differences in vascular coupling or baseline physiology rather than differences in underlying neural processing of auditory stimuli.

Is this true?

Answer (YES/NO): NO